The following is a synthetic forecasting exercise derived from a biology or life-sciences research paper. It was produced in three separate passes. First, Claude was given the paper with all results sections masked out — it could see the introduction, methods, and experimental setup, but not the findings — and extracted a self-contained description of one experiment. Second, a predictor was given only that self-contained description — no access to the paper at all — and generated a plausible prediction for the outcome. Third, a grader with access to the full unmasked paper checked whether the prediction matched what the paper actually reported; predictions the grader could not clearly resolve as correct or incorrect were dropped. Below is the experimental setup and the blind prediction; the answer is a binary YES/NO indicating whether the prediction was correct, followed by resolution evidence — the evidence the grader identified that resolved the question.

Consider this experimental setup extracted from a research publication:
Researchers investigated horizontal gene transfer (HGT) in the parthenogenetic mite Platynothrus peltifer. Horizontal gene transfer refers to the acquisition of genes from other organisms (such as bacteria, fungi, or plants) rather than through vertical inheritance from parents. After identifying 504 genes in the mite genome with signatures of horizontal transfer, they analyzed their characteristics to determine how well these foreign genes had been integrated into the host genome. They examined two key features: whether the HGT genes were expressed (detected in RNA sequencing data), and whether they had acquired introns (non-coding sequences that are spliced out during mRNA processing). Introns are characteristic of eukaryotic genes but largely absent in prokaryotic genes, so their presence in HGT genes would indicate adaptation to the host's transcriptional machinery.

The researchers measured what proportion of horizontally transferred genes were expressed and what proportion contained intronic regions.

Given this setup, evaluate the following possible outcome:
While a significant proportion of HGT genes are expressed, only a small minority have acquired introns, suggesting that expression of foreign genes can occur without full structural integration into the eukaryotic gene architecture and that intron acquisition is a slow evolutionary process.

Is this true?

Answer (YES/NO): NO